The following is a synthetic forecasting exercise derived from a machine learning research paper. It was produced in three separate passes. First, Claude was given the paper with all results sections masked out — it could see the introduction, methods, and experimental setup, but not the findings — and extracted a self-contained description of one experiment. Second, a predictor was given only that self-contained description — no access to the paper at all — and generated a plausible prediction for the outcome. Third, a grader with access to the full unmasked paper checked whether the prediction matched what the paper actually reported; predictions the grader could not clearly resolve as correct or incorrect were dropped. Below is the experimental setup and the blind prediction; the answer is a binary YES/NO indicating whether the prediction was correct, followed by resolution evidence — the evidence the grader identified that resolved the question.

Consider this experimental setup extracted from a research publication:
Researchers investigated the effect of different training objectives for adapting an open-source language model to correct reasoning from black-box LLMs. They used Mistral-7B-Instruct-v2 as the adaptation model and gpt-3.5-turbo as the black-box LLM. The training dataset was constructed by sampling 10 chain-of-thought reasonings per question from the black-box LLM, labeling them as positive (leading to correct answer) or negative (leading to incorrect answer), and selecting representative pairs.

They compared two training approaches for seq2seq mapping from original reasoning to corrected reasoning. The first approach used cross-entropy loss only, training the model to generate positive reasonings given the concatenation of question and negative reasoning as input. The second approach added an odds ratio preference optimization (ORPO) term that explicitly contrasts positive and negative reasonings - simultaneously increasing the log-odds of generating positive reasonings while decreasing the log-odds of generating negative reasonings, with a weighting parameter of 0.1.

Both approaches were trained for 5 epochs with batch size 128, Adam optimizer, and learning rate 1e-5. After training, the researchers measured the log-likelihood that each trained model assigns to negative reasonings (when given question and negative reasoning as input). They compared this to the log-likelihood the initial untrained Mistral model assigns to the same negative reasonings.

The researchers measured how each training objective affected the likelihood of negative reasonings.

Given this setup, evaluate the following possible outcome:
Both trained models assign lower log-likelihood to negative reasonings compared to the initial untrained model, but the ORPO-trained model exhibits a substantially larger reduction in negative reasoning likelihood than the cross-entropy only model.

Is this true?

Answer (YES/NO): NO